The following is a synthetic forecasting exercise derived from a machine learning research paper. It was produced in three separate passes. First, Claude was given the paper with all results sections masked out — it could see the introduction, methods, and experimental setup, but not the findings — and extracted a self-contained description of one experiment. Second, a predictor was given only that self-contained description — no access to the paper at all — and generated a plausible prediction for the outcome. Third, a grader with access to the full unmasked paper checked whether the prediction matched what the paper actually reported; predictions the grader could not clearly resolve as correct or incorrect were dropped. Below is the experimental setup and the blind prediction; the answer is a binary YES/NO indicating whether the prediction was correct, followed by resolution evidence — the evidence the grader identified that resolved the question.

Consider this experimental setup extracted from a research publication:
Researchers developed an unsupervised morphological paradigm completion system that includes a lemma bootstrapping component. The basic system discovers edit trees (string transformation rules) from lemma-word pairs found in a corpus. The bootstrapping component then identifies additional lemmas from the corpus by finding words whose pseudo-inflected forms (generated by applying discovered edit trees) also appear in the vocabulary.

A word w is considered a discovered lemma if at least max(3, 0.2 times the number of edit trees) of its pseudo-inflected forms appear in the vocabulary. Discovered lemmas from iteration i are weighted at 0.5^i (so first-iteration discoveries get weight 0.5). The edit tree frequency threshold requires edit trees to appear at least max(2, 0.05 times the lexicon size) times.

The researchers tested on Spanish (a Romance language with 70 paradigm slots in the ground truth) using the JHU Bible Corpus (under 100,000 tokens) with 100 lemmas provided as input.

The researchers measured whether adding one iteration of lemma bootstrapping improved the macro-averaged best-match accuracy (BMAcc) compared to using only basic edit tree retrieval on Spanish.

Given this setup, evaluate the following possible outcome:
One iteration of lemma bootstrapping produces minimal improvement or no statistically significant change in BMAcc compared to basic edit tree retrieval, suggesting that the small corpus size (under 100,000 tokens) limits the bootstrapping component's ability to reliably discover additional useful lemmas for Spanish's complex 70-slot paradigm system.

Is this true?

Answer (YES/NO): NO